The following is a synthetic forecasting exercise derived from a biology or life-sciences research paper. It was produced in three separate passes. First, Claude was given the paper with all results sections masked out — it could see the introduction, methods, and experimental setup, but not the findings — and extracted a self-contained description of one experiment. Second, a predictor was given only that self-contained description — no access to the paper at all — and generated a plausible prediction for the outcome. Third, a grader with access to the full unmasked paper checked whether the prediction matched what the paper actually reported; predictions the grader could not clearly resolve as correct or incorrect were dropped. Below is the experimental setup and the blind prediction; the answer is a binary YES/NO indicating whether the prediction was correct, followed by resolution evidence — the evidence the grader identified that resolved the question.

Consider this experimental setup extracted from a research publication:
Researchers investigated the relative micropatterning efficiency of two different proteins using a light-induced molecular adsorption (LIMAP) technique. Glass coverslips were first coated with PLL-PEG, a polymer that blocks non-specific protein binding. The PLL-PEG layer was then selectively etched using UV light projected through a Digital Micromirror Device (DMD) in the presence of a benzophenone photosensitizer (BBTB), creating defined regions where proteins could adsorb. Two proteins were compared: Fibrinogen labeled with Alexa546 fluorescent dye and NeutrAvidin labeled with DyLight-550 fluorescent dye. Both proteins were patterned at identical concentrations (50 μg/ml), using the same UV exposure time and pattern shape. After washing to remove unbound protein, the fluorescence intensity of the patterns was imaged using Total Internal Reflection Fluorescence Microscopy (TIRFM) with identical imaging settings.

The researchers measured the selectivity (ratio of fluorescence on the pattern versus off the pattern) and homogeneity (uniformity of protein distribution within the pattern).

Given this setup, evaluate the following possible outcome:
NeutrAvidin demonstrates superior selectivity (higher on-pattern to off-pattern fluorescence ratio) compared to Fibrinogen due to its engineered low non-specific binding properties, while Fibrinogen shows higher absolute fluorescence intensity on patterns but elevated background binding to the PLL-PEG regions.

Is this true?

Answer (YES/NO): NO